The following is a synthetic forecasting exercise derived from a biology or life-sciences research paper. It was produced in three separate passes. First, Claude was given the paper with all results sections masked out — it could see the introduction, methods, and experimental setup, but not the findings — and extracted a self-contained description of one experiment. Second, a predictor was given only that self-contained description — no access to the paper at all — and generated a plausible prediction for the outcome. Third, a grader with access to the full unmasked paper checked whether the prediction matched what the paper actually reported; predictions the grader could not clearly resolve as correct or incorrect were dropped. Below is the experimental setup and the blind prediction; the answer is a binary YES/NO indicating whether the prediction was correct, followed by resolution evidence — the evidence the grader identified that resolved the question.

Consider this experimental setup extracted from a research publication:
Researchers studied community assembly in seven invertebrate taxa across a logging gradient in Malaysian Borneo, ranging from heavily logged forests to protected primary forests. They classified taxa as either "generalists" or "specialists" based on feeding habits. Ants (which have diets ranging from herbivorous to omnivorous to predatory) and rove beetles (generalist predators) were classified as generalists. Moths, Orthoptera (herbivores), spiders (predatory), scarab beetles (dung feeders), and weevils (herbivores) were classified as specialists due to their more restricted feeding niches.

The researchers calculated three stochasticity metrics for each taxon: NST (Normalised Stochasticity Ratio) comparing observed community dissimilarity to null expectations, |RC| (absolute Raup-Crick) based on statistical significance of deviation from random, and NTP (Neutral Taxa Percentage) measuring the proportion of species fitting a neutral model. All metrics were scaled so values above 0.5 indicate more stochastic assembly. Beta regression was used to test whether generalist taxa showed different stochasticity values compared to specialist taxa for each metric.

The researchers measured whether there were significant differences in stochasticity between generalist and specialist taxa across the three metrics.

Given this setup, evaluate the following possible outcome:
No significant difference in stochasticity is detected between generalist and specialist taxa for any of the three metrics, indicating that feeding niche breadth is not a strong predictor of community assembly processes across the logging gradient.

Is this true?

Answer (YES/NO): NO